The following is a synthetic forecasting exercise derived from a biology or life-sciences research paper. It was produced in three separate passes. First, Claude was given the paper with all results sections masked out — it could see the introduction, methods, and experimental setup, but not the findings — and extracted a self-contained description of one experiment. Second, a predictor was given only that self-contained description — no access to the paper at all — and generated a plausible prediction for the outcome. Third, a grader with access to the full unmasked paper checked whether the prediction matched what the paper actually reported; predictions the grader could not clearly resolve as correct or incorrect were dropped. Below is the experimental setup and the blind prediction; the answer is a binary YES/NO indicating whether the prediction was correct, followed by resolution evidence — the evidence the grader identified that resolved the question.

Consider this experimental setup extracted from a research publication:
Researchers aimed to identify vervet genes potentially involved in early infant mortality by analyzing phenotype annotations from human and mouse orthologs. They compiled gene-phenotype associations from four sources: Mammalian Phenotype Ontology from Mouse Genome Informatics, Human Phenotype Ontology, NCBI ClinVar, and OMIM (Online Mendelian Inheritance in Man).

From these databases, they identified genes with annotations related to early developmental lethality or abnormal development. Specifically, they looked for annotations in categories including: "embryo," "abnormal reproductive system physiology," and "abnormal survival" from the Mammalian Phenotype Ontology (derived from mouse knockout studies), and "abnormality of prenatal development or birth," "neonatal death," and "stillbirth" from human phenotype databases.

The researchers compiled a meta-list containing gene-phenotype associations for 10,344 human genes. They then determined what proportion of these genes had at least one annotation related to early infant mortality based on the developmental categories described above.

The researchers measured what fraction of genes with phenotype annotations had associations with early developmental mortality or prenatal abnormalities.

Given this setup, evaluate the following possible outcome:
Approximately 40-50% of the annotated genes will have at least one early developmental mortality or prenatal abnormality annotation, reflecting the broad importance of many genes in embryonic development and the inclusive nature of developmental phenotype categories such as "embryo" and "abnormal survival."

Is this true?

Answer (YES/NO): YES